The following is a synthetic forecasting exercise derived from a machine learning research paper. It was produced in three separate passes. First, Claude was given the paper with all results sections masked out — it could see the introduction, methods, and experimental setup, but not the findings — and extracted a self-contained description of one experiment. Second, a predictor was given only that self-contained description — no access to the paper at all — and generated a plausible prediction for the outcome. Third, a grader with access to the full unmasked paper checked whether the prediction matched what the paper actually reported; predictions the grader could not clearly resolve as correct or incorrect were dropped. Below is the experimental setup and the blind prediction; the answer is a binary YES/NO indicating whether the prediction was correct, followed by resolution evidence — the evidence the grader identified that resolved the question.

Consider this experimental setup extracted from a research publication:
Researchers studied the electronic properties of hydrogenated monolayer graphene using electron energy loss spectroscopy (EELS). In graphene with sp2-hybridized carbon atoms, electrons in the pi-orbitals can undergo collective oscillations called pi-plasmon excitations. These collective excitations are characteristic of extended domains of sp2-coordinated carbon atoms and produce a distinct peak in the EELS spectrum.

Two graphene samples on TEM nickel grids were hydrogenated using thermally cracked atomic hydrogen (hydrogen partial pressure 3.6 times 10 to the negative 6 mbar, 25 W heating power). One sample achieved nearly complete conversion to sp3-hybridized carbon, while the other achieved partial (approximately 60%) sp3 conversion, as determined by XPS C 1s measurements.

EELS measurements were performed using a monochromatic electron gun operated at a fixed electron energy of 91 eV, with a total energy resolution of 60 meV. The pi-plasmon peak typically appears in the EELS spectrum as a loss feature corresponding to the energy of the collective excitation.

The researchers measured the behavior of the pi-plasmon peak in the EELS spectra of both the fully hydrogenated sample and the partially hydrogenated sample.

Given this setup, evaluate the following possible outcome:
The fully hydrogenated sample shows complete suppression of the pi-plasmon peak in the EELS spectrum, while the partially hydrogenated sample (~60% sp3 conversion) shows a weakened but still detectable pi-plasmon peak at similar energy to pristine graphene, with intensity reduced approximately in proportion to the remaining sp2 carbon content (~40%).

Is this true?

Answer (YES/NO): NO